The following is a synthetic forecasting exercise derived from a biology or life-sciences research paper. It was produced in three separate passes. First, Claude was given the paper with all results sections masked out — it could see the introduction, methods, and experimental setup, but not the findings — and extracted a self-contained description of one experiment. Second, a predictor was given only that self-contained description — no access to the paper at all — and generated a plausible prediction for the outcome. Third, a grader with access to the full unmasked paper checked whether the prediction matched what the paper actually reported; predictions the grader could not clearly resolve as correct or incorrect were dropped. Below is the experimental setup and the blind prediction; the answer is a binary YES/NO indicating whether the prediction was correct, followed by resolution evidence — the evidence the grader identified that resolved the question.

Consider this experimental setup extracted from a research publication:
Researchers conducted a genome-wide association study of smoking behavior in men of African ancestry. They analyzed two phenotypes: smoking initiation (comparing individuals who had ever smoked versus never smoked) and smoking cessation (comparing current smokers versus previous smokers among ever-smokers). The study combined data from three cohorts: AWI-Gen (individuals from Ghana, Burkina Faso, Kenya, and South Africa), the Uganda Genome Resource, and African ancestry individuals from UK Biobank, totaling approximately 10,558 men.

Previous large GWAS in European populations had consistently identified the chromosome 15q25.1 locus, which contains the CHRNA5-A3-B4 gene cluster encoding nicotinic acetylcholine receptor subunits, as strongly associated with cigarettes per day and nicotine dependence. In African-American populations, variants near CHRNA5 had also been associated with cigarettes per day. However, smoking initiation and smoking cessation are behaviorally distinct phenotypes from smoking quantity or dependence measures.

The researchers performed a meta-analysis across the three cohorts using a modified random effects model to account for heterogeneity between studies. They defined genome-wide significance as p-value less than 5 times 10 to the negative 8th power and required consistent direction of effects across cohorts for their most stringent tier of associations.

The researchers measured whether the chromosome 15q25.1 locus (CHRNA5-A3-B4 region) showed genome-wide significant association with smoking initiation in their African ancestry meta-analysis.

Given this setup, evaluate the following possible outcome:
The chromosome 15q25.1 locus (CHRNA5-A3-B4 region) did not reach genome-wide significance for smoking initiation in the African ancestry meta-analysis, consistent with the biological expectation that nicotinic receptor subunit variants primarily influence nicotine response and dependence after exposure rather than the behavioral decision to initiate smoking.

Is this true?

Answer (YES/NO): YES